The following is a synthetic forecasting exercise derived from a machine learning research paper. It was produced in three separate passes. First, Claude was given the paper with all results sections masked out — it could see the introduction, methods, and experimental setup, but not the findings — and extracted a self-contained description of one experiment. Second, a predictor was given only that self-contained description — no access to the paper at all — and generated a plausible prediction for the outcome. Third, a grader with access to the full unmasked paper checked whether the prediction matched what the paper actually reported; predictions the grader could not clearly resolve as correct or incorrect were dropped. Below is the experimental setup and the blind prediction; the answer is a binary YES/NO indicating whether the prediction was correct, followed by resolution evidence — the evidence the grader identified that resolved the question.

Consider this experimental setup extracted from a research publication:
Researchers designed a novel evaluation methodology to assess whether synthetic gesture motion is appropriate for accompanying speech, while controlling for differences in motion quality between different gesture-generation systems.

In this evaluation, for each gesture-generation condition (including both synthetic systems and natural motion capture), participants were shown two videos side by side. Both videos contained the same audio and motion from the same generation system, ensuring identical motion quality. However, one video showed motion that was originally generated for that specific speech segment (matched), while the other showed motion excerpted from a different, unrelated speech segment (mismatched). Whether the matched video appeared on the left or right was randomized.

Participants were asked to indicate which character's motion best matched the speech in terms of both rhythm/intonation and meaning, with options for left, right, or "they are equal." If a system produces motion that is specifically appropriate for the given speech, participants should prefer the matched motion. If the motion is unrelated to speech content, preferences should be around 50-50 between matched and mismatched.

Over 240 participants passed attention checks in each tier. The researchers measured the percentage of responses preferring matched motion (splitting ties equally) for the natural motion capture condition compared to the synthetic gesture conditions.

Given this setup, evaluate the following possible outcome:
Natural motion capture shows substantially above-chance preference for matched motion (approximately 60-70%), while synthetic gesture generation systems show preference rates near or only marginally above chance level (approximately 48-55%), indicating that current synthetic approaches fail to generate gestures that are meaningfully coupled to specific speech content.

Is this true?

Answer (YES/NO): NO